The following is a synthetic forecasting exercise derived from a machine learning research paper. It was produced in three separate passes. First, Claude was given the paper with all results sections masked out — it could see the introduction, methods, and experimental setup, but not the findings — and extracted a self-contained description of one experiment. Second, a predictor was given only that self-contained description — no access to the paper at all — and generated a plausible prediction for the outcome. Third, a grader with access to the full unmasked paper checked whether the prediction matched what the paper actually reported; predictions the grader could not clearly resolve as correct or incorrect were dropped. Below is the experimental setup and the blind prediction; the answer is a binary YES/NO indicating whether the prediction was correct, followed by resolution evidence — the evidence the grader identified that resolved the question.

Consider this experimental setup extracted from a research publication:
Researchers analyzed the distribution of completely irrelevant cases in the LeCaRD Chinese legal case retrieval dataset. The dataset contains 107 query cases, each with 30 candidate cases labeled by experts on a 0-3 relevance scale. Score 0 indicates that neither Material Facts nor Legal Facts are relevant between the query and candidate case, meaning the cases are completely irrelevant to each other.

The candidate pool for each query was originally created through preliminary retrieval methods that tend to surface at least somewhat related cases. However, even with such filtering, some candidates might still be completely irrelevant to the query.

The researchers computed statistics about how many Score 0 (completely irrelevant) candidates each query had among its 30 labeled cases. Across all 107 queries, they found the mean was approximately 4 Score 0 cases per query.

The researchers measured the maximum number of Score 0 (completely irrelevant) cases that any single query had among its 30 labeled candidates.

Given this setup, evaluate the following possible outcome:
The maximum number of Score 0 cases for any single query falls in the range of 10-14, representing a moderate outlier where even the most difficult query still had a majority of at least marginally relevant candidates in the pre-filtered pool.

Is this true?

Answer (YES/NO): NO